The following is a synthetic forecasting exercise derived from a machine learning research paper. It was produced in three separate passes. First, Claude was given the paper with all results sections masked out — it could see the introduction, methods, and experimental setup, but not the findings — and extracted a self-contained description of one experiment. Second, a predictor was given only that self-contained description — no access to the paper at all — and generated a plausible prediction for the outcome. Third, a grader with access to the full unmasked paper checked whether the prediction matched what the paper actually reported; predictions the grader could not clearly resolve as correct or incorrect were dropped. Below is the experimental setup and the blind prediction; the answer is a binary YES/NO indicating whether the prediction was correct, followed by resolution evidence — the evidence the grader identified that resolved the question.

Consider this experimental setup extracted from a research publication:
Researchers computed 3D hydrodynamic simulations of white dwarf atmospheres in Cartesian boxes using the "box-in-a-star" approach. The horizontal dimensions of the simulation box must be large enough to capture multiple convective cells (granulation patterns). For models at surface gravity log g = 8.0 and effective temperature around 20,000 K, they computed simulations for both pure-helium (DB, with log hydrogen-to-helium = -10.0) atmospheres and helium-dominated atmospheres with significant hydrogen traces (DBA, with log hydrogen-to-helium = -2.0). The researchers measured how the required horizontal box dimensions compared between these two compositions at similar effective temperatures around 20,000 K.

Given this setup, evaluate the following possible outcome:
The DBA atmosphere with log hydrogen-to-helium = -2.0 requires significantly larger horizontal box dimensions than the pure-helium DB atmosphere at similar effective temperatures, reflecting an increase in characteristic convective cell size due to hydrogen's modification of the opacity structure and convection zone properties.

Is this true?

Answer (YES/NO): YES